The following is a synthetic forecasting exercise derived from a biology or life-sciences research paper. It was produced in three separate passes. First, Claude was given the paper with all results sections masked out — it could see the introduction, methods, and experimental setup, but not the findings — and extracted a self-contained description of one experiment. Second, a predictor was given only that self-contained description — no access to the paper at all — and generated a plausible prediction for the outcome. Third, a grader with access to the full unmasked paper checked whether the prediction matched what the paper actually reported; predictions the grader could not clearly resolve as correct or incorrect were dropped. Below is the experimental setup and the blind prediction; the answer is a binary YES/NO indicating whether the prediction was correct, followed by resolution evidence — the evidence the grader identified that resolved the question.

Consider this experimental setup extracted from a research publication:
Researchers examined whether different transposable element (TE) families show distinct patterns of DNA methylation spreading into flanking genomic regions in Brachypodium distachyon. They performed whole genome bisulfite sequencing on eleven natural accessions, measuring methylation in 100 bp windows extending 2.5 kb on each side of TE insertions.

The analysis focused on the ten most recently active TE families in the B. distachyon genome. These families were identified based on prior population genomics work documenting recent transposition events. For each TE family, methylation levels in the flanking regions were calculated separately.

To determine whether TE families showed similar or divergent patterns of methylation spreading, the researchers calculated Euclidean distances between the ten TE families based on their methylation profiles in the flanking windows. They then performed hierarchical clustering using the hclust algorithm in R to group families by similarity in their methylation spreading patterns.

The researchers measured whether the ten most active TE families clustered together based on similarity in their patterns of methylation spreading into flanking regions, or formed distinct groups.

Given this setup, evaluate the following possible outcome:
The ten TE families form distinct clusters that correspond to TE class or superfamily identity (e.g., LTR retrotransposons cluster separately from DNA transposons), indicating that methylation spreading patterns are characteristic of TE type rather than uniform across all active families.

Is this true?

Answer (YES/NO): NO